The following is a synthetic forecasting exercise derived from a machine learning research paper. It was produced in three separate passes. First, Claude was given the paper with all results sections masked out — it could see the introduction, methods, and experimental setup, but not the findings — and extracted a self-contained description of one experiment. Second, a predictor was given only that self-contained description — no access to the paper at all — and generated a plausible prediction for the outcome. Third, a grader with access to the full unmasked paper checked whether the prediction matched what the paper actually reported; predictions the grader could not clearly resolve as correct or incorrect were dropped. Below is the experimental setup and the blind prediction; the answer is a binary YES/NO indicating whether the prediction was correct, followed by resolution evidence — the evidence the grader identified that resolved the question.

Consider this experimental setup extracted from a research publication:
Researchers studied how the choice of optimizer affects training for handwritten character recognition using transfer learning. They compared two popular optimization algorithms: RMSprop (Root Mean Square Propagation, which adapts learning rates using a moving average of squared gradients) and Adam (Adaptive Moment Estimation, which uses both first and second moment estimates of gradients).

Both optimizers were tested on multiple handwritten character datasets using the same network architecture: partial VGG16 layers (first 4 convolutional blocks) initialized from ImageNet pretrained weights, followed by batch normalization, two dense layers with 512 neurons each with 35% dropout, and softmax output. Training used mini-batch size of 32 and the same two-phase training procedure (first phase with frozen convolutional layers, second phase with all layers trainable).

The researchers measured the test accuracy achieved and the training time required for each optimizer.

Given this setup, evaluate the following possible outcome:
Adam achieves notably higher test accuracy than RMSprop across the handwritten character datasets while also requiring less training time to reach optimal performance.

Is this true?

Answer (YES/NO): NO